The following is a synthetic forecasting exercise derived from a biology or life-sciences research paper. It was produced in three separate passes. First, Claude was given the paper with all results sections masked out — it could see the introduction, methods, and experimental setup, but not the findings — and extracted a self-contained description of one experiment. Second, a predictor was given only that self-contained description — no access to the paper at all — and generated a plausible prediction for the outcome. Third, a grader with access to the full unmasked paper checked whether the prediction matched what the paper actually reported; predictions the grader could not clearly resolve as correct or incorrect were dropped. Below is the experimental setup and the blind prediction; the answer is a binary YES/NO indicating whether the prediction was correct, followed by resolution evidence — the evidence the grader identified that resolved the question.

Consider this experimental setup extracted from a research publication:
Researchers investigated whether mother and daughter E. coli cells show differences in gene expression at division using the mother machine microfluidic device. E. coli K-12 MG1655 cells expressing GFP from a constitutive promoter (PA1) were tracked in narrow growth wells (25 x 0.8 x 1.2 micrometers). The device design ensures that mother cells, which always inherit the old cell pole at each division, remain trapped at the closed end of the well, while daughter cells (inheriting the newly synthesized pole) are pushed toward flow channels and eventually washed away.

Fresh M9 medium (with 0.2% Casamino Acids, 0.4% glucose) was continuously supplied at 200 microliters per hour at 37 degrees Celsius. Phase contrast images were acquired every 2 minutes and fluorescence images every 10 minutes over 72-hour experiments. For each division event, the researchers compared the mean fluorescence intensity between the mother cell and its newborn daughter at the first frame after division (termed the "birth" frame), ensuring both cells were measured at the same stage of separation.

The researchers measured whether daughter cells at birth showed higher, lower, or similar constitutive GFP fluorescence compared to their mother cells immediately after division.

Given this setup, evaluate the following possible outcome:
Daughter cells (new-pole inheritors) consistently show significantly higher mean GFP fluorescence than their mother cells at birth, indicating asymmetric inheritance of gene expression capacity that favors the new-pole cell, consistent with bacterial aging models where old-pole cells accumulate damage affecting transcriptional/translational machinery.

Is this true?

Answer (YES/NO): YES